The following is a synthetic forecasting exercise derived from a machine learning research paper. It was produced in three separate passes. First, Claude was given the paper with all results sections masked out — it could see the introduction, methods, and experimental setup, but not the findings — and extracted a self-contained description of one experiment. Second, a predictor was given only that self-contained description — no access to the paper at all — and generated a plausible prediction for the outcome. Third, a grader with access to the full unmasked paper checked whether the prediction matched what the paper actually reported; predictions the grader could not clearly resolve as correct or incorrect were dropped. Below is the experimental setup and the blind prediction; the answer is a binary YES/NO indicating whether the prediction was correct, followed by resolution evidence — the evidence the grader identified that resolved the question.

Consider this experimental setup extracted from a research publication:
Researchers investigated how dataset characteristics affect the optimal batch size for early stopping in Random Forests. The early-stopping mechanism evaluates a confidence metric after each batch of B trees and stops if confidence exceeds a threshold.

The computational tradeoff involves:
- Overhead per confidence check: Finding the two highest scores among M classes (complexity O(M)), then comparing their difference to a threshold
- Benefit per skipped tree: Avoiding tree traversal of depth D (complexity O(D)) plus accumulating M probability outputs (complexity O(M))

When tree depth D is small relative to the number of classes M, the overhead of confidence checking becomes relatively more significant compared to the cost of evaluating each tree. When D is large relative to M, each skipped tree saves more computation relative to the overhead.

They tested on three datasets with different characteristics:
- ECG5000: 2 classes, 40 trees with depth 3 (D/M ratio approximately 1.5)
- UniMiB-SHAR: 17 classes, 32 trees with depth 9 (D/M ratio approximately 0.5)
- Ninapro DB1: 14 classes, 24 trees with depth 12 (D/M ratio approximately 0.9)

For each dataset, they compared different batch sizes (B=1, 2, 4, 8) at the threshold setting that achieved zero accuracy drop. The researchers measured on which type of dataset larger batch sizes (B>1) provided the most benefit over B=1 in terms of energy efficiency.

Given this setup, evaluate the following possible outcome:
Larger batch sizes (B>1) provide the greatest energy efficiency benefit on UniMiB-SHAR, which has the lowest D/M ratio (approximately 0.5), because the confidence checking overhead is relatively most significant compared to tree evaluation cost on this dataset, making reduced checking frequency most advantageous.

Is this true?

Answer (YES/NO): YES